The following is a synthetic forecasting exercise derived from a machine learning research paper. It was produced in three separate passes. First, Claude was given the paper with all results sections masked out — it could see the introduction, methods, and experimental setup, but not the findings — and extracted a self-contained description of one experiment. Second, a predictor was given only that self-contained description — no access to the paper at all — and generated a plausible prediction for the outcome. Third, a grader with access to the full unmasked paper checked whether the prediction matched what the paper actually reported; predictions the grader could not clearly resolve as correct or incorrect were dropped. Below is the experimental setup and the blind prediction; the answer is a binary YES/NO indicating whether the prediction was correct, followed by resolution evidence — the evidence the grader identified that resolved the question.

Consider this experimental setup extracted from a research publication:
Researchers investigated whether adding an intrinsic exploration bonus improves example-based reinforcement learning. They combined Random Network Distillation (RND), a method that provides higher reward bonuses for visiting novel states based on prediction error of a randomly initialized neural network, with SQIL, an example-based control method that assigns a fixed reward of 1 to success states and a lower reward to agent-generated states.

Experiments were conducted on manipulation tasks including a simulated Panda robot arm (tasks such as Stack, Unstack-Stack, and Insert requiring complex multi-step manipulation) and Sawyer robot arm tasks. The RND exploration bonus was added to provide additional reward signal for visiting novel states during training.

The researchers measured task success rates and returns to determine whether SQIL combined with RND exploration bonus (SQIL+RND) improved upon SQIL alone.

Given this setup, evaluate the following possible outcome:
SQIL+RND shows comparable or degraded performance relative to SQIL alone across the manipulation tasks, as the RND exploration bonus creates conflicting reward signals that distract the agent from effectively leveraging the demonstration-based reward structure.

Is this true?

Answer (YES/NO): YES